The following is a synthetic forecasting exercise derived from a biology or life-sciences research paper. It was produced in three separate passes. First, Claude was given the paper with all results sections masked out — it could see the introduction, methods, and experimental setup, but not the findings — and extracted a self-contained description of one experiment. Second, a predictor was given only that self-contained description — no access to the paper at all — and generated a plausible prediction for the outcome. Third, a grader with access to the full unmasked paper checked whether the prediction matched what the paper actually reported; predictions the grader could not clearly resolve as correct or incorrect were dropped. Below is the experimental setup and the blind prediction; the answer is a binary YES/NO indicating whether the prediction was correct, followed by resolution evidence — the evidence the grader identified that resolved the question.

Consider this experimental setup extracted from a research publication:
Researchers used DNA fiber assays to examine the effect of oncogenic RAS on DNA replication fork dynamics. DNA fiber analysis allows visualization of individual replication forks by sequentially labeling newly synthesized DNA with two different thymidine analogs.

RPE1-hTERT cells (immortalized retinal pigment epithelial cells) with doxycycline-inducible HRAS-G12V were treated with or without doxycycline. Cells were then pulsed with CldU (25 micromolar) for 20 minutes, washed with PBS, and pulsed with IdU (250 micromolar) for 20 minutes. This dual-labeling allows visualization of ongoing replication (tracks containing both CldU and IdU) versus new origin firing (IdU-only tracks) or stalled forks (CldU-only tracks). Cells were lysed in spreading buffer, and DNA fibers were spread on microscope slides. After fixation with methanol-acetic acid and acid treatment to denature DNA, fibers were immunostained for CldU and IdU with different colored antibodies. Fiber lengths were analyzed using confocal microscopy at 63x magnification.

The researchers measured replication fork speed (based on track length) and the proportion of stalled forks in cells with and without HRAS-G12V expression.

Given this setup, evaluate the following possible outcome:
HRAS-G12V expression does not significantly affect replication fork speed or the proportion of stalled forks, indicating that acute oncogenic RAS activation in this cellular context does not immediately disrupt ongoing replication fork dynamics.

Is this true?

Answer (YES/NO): YES